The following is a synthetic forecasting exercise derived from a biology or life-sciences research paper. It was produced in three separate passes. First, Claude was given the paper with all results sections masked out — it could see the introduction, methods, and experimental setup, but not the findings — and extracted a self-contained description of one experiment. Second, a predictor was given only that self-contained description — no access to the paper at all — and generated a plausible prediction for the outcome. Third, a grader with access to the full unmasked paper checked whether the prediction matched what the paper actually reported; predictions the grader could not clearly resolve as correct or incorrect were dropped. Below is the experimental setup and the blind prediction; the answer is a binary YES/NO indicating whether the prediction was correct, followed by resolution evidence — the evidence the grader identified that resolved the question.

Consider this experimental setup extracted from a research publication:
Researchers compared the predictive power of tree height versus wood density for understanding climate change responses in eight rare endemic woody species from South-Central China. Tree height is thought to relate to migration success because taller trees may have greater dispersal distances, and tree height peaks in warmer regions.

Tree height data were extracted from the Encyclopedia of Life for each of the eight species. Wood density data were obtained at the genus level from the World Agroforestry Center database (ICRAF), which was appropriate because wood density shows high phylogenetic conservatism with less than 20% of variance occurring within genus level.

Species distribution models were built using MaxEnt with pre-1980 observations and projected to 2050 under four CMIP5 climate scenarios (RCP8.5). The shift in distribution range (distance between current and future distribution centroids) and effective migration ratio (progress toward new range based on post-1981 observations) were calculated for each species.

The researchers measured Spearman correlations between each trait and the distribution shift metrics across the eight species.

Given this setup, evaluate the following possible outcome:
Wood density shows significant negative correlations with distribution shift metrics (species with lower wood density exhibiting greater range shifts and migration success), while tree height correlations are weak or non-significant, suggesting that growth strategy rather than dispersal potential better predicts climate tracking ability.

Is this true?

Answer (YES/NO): NO